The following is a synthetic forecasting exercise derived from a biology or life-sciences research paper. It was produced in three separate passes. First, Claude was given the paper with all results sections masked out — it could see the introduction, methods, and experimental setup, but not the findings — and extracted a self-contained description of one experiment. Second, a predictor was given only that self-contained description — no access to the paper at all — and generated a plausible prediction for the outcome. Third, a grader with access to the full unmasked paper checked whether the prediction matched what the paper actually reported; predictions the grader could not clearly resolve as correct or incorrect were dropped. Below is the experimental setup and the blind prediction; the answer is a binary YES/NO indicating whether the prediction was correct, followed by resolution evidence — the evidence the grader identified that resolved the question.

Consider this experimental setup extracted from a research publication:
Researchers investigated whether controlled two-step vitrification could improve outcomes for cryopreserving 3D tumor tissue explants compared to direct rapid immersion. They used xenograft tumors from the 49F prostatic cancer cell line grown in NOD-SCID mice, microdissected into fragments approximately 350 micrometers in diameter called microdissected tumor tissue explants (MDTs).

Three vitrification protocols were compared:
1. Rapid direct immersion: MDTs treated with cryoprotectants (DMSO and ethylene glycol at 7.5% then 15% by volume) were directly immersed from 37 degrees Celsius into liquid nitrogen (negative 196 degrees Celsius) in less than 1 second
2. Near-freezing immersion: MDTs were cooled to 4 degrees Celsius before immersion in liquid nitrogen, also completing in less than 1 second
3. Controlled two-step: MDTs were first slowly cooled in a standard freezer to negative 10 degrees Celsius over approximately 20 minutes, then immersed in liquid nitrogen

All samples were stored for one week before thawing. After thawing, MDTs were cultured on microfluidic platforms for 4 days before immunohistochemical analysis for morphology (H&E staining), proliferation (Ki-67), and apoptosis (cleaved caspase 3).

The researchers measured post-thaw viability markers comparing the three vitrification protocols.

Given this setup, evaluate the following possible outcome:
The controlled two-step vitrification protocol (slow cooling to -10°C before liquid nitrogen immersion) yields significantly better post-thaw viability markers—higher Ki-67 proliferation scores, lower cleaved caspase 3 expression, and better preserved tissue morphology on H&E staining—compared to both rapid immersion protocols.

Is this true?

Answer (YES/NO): NO